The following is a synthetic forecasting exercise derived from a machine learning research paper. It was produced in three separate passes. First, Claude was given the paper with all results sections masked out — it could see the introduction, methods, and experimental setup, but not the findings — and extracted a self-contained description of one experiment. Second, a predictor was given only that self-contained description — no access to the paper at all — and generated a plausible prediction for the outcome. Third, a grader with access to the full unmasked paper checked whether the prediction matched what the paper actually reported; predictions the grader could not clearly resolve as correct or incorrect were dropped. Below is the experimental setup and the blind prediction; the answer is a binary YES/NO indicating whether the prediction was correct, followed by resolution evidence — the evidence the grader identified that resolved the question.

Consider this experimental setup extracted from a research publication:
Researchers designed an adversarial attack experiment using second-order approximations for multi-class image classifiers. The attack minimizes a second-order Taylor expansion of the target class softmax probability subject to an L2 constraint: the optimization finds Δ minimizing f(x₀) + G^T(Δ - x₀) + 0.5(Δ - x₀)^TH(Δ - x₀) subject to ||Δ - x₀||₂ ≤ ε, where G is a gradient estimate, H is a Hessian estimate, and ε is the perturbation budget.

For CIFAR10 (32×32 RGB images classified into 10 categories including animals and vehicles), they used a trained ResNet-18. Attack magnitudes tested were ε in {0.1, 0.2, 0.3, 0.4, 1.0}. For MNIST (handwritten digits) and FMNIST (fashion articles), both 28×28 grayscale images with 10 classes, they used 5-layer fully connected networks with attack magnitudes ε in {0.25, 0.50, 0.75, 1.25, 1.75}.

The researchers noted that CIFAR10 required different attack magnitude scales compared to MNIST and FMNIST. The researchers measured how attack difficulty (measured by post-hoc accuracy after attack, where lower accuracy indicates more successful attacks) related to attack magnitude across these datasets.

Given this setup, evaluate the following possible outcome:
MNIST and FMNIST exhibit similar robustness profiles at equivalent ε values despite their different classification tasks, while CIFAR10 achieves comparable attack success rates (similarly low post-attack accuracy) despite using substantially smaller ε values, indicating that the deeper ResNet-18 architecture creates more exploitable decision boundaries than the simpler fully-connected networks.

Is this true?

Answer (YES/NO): NO